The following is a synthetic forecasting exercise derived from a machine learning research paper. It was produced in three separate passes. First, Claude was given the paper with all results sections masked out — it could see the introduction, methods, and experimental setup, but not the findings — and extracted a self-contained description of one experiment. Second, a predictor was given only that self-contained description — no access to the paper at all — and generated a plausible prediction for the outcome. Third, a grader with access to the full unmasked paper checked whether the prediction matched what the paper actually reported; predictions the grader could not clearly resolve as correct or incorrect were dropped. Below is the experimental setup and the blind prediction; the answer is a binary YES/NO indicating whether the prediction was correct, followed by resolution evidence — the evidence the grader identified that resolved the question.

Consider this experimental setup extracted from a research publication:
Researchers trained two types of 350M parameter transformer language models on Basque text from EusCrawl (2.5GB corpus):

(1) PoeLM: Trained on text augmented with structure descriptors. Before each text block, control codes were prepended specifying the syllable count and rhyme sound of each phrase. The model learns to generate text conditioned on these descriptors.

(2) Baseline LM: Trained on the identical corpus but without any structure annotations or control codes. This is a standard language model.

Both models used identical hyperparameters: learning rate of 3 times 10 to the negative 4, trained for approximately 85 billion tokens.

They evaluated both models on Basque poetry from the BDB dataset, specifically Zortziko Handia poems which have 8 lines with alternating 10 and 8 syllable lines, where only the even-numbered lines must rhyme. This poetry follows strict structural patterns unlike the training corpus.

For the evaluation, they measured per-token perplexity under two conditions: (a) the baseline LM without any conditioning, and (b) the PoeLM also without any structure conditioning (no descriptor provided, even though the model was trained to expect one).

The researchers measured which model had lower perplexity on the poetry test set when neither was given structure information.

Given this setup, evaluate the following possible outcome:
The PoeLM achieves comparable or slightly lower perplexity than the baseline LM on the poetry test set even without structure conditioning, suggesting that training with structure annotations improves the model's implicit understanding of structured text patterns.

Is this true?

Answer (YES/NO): NO